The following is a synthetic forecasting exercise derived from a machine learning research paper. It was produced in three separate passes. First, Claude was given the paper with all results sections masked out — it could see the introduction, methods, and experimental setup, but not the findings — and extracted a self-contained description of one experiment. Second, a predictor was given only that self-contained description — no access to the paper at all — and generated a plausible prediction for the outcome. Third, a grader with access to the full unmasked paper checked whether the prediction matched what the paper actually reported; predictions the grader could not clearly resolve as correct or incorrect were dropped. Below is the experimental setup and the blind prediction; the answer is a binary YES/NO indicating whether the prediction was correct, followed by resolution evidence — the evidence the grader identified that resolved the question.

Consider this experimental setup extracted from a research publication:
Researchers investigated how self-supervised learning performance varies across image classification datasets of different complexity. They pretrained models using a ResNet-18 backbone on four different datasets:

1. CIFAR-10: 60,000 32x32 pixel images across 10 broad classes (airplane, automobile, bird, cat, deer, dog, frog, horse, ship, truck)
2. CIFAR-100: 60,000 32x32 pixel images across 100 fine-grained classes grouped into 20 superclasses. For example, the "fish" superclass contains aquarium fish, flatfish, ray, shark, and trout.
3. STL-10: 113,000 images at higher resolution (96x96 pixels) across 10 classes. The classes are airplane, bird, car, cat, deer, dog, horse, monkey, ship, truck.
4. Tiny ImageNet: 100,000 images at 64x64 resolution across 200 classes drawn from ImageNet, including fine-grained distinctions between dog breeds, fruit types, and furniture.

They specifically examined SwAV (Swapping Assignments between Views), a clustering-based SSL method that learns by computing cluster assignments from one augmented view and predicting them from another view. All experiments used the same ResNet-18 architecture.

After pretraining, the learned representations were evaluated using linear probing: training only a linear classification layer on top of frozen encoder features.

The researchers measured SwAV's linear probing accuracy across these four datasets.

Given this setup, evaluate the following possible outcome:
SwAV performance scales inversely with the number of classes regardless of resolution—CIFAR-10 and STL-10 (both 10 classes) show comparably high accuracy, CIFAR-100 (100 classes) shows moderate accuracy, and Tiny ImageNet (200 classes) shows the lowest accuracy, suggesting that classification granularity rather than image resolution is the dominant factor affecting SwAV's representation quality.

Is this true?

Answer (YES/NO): YES